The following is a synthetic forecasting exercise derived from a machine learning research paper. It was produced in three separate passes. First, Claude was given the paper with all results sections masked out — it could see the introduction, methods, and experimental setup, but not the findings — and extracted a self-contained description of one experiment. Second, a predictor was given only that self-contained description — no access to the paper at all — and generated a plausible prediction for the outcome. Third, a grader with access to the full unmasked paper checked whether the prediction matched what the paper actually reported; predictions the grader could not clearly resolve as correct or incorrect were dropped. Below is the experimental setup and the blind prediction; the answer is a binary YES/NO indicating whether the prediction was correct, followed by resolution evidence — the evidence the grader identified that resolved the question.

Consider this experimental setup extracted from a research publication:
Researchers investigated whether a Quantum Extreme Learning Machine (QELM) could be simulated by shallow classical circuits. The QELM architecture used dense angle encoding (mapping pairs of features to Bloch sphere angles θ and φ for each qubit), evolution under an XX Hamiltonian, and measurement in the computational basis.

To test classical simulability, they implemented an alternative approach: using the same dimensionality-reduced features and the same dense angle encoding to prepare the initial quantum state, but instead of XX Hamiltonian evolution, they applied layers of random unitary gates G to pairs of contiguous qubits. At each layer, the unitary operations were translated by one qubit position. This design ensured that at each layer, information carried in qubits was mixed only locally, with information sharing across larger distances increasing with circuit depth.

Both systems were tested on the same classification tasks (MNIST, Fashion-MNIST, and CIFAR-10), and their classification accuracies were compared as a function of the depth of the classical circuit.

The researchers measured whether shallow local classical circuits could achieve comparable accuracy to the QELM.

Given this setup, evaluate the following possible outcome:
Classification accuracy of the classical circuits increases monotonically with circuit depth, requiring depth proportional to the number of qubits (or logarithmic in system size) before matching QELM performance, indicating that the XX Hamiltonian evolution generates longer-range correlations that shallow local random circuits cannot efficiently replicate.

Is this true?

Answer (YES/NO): NO